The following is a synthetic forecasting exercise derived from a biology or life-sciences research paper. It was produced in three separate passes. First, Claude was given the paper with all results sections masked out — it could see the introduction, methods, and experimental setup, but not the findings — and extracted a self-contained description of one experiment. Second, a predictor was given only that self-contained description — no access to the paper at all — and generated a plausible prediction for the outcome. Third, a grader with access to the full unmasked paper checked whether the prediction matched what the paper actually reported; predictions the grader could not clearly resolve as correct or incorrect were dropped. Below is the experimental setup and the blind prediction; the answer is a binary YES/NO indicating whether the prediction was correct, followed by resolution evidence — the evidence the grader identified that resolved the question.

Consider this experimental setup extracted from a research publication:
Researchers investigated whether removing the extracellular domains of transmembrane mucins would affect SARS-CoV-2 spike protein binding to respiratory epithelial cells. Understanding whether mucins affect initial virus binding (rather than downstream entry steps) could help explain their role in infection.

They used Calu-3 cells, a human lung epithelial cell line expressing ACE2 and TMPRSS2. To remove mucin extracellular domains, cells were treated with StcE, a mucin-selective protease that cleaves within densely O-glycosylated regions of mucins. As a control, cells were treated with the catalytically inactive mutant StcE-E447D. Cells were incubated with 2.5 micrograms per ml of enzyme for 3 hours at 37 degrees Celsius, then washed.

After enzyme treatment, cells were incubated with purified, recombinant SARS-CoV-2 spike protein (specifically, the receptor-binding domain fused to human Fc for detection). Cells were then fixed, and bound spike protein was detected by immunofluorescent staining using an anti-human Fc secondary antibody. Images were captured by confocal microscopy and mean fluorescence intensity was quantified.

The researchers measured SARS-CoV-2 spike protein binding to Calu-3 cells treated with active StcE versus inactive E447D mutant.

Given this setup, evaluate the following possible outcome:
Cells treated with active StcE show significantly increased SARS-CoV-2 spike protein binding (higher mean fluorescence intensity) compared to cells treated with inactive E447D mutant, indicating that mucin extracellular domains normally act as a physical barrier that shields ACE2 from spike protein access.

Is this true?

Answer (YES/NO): YES